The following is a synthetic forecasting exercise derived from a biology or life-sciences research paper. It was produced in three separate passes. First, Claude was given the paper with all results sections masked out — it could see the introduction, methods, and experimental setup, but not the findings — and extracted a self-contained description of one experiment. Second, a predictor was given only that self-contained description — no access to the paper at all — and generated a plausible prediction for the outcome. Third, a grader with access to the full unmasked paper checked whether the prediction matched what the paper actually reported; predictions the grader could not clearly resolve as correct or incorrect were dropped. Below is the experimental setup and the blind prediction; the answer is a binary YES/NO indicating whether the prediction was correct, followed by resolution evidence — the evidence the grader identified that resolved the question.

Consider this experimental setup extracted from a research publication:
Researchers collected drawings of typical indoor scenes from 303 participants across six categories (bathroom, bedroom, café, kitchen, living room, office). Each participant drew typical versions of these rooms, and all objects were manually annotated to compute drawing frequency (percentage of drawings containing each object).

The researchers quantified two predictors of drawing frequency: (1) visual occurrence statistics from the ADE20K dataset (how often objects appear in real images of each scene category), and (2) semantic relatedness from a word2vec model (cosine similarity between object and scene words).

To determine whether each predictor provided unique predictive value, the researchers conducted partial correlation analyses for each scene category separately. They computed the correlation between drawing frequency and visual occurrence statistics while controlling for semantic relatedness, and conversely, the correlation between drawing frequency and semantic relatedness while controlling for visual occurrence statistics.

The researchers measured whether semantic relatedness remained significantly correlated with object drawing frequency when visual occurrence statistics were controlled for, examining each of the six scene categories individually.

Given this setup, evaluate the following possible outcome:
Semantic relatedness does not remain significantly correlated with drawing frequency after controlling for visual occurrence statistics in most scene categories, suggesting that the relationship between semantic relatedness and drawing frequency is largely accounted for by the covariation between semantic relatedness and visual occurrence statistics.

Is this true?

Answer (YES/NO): NO